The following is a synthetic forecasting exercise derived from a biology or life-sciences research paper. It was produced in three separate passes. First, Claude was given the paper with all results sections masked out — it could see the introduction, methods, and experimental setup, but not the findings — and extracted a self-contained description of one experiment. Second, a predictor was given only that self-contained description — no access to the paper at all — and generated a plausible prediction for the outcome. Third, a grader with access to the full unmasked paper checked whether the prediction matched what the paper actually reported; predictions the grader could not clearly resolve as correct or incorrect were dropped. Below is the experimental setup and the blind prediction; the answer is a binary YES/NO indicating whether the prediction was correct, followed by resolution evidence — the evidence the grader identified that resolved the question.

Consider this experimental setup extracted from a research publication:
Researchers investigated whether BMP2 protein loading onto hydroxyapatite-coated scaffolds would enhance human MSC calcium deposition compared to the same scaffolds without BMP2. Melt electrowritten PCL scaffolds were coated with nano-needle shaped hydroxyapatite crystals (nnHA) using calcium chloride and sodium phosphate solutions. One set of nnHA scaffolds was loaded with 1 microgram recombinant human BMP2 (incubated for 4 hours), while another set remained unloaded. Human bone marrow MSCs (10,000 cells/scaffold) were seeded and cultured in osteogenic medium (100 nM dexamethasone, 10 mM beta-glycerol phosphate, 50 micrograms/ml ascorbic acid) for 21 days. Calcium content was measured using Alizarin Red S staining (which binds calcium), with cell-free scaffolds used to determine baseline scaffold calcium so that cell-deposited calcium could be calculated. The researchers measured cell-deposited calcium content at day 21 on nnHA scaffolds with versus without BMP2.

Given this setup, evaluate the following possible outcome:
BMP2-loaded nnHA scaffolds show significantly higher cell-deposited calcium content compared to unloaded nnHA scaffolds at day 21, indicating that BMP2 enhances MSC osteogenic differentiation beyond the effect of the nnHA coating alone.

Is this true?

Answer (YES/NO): NO